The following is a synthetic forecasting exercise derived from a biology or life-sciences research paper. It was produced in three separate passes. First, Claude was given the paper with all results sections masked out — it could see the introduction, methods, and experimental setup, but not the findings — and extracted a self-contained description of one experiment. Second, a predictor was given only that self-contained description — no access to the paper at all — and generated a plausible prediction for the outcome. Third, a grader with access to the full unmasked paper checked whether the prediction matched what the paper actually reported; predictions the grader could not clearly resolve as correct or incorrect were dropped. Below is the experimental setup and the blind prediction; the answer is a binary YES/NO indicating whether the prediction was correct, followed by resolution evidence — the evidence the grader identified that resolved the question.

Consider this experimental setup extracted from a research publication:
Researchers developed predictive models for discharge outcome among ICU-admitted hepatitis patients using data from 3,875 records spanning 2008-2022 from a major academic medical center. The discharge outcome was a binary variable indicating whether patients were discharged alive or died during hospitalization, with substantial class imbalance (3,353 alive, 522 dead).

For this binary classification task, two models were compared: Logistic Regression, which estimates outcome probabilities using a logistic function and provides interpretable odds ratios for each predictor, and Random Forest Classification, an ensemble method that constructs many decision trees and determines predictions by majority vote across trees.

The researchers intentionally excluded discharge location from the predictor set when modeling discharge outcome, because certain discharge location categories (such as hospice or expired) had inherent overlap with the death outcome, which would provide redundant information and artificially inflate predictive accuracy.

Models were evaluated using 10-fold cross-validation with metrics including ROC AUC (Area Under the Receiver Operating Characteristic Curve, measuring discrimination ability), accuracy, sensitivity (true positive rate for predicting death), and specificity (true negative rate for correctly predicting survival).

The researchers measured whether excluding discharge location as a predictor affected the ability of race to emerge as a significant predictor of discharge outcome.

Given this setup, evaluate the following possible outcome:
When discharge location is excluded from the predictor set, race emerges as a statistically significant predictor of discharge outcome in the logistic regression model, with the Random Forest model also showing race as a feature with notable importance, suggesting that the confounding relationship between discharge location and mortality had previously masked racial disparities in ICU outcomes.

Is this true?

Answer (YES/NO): NO